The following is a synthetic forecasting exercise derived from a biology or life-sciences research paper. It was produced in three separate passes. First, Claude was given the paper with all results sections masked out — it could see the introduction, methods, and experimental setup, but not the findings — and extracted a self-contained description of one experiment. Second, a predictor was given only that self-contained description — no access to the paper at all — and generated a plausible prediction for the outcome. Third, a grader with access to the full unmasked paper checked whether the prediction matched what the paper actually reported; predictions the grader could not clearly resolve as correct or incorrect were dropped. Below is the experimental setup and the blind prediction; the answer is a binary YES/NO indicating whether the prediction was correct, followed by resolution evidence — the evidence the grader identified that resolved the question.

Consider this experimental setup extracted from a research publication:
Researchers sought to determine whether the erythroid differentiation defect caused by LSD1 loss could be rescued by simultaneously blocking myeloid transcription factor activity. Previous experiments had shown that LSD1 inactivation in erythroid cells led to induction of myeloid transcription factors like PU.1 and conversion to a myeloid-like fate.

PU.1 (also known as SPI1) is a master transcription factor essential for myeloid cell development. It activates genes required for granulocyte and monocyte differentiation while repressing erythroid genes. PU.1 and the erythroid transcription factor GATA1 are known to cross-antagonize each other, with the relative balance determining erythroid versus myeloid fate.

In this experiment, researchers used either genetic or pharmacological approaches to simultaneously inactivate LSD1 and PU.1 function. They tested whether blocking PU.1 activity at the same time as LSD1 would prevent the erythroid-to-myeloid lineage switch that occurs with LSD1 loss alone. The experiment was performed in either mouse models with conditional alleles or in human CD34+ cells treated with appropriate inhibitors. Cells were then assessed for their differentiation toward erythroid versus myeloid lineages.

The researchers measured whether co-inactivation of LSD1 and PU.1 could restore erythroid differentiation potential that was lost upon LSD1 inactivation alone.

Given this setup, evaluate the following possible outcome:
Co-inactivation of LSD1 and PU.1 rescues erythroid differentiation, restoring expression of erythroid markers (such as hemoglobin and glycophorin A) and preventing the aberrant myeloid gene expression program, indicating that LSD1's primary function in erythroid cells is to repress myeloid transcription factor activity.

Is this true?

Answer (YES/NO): YES